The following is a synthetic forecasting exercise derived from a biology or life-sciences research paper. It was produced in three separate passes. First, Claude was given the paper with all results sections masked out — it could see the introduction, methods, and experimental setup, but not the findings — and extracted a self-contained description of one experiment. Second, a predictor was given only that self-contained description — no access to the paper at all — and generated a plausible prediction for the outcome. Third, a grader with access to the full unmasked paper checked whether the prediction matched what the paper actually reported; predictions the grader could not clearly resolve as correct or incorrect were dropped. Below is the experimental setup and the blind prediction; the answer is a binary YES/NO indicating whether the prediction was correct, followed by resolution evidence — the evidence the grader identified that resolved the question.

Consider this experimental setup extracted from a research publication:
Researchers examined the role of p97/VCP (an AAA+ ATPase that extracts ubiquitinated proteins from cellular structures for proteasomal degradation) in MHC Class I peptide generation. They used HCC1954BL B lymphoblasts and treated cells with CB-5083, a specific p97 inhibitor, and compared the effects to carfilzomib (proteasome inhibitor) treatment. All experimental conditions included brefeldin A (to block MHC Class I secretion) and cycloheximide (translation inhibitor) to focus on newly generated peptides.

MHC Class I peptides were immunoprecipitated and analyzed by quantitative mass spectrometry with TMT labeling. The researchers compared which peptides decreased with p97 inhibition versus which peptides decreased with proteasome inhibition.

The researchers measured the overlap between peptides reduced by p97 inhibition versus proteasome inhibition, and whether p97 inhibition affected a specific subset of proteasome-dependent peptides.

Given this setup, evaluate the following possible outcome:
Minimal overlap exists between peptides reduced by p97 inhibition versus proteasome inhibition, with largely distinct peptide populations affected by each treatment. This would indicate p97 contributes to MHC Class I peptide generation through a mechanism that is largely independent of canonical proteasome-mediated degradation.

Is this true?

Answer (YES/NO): NO